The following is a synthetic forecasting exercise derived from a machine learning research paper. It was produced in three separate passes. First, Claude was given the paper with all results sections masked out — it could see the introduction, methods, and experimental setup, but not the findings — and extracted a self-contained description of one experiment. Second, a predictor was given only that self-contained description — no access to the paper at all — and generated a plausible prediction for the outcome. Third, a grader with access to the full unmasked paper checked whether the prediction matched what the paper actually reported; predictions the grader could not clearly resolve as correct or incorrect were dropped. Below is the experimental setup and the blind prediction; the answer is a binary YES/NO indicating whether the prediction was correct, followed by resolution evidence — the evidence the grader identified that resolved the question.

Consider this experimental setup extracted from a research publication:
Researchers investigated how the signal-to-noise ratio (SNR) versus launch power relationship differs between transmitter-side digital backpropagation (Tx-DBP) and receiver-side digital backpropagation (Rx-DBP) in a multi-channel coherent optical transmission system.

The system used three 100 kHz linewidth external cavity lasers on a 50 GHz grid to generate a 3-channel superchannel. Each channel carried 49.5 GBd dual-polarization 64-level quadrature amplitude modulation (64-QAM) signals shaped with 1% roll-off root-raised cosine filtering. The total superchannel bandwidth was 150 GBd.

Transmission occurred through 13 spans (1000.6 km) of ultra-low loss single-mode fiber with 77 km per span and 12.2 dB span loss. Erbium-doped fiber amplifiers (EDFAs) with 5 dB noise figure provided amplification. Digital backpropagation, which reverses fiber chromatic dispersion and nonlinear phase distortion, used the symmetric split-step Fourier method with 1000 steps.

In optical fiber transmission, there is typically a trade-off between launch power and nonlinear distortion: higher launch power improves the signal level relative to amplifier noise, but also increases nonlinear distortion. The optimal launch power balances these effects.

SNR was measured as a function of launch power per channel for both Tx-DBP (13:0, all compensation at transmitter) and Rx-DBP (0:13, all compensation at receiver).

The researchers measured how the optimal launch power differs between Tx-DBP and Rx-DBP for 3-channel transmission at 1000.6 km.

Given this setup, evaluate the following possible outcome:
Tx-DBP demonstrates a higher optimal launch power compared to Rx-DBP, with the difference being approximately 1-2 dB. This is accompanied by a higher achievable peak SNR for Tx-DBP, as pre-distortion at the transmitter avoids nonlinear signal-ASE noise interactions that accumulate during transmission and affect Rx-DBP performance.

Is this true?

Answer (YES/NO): NO